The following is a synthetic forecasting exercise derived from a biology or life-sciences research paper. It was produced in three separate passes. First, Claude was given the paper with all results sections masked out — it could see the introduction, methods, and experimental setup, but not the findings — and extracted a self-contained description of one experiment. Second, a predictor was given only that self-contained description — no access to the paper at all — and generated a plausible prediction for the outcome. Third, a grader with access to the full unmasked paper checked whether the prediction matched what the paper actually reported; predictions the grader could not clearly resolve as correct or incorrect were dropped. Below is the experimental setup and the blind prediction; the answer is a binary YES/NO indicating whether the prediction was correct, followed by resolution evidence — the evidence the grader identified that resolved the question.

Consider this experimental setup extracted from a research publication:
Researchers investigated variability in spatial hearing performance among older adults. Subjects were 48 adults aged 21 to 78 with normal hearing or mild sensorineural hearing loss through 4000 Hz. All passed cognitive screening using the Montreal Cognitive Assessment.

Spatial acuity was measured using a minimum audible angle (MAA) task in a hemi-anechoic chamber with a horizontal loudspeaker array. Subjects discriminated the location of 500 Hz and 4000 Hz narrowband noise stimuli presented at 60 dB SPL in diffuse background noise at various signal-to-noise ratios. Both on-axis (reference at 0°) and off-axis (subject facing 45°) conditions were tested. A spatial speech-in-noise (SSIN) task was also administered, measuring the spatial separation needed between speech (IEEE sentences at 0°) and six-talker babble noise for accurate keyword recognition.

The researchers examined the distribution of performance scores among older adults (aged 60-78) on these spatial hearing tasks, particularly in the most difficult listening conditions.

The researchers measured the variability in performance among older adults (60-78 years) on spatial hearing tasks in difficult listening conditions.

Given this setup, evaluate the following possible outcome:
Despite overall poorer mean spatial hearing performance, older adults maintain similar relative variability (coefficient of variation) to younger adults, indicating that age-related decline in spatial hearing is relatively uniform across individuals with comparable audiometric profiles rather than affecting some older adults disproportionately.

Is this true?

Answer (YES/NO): NO